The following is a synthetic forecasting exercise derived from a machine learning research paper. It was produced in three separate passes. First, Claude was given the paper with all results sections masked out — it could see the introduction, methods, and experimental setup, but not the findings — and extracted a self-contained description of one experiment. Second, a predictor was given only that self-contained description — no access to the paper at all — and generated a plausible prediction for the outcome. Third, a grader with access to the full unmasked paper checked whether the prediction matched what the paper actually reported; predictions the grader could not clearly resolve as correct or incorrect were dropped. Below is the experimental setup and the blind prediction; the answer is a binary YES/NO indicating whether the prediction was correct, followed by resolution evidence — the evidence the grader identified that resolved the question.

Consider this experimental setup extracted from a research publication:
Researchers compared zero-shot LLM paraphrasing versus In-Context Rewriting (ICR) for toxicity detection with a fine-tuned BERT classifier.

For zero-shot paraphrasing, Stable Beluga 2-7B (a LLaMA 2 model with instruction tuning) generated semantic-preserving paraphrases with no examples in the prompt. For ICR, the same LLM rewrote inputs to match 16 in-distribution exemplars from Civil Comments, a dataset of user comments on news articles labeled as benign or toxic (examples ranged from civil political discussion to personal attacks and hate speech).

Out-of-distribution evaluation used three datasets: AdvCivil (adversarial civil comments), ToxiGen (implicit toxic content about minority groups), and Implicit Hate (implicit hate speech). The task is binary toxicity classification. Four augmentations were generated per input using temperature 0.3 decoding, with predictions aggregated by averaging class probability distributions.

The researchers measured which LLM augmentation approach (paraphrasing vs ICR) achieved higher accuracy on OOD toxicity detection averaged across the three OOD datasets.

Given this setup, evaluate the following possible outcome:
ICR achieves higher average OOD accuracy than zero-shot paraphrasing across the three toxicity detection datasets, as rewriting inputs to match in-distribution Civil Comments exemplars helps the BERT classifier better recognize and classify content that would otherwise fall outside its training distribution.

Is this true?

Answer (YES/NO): NO